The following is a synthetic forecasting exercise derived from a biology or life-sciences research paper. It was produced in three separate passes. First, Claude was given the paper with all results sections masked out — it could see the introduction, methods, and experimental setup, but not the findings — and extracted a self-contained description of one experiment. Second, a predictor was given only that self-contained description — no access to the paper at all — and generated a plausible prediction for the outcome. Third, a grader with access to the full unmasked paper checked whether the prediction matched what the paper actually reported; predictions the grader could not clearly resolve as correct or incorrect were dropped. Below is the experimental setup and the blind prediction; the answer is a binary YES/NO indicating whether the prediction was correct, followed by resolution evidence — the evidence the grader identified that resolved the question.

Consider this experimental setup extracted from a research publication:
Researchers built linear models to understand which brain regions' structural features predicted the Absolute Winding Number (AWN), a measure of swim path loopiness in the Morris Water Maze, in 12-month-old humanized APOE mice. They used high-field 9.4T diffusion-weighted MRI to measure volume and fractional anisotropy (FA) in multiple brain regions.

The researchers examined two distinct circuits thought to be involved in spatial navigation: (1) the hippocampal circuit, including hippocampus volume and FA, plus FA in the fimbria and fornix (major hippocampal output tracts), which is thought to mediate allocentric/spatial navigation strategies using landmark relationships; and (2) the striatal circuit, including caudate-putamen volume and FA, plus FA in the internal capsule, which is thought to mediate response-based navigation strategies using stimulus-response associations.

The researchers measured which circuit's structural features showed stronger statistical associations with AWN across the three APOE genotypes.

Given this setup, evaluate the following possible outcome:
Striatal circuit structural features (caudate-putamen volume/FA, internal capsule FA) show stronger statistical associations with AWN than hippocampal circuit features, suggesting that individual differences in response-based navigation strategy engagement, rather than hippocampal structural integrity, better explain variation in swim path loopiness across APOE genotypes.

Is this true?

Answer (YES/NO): NO